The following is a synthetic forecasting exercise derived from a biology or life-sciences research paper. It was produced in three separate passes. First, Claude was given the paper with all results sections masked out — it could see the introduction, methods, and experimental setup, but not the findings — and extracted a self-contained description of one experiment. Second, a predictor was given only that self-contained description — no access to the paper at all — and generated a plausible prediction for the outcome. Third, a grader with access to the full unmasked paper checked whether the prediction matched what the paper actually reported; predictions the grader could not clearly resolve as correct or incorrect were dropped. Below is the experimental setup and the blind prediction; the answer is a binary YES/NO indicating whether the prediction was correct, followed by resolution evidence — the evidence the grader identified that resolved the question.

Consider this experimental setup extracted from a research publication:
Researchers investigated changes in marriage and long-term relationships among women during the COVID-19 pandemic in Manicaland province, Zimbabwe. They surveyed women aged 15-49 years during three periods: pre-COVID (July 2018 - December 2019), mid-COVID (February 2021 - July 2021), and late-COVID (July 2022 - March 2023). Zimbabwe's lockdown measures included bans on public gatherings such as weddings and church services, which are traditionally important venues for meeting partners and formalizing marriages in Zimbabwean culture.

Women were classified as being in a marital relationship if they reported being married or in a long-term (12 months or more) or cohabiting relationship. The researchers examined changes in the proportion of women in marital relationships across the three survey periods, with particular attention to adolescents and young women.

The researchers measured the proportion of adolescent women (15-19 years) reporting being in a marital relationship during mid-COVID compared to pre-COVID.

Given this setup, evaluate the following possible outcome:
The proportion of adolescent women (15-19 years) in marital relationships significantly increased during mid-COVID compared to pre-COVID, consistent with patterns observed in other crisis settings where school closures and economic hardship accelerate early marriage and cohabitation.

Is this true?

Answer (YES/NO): NO